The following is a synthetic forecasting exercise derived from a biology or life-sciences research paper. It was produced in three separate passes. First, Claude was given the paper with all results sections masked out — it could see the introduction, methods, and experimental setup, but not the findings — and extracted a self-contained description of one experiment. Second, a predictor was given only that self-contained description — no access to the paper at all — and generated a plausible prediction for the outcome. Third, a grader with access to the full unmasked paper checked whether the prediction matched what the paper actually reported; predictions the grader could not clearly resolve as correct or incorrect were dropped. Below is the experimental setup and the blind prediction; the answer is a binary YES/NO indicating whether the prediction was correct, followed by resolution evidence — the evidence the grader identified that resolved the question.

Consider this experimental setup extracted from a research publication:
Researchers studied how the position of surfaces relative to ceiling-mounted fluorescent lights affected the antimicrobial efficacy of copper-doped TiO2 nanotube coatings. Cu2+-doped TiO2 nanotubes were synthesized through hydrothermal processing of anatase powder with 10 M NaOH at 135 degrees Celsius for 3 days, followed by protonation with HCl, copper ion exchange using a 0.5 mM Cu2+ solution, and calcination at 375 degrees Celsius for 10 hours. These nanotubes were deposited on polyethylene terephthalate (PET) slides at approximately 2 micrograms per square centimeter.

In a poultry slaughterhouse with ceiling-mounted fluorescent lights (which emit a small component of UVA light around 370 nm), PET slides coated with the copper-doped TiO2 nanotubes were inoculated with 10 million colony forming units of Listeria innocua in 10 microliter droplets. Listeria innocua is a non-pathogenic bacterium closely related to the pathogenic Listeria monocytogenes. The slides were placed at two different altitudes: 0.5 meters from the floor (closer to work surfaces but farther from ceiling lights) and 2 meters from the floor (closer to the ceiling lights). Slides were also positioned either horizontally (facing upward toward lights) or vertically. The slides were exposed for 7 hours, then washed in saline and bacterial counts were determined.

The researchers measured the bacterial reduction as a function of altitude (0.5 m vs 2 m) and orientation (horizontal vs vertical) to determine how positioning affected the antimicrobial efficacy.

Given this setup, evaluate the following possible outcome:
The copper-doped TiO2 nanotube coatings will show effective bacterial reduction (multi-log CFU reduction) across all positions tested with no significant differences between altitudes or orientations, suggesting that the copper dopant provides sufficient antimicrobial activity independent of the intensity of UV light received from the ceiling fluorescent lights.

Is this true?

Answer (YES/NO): NO